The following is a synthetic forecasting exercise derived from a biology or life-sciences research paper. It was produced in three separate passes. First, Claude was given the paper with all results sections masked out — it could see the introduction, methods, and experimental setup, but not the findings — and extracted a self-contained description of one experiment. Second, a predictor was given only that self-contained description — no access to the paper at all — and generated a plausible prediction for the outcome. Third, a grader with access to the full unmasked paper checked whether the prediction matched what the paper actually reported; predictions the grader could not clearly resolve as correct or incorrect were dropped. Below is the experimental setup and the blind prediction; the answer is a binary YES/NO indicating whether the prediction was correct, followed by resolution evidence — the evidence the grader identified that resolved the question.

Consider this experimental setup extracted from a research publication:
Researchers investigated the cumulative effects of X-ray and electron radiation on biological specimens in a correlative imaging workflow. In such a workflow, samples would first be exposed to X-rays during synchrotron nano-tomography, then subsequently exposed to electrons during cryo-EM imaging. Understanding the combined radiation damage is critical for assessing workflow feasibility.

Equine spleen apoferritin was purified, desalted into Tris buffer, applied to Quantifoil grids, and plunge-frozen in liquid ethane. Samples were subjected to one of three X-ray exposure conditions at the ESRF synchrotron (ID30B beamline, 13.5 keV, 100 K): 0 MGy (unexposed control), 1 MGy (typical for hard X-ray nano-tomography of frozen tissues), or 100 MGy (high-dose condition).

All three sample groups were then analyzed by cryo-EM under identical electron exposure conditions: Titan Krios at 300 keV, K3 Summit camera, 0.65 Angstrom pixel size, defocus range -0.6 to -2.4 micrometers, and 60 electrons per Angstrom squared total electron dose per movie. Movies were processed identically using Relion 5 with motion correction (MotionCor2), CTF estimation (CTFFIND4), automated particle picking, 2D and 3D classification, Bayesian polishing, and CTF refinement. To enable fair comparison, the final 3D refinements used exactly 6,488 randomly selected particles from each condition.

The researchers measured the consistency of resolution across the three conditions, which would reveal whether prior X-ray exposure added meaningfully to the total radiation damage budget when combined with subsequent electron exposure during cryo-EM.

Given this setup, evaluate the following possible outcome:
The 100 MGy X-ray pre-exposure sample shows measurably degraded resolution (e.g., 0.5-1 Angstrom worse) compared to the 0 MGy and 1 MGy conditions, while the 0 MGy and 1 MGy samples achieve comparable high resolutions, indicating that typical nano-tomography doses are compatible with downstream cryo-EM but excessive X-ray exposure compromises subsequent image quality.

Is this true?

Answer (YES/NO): NO